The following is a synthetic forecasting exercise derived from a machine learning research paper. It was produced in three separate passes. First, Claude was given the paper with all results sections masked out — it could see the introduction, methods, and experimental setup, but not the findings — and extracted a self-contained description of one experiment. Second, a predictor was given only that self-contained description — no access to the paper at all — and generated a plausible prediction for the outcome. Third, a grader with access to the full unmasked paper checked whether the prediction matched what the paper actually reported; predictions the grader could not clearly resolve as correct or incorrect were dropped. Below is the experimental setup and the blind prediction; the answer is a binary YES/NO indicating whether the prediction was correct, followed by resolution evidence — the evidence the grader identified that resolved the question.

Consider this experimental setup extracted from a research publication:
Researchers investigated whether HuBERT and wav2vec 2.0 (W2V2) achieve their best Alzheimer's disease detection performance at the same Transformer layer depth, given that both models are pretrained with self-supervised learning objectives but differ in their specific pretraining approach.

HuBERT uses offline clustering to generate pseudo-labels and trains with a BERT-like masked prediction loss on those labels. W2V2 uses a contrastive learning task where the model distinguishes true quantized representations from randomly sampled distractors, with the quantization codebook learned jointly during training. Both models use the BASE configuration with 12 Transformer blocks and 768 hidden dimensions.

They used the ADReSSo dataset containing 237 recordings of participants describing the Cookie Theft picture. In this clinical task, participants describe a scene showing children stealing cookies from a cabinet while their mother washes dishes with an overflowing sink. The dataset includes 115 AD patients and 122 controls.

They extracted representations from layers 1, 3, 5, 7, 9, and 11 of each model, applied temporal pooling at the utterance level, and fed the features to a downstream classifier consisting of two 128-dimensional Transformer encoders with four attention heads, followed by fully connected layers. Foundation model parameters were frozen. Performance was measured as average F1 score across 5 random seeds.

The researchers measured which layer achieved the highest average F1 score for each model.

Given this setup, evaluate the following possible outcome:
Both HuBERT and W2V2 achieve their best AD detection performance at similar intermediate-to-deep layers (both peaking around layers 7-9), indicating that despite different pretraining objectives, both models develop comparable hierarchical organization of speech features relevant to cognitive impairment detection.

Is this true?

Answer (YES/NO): YES